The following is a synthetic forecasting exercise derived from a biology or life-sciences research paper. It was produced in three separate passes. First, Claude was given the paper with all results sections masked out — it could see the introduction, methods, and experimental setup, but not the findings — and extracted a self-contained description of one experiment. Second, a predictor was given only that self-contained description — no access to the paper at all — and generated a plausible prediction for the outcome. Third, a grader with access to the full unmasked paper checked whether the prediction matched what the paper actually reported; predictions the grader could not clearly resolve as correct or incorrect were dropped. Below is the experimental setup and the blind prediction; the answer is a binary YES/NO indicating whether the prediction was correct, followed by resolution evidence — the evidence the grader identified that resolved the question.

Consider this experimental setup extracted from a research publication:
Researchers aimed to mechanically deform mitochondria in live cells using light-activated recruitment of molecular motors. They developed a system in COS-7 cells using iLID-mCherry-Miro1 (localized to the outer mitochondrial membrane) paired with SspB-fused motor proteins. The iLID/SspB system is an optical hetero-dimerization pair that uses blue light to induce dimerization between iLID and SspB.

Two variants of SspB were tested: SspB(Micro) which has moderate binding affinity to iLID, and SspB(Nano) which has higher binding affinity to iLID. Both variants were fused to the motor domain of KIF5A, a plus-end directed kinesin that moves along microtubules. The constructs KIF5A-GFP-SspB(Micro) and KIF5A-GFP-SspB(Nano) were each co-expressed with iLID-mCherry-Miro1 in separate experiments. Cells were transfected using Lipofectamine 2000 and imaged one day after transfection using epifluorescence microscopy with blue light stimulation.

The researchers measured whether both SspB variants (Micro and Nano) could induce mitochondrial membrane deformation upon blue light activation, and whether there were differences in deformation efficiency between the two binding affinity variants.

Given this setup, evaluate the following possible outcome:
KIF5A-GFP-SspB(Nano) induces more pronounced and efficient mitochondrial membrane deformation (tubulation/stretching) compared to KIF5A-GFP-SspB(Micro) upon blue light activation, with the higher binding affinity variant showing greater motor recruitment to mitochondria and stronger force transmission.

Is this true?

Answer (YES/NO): NO